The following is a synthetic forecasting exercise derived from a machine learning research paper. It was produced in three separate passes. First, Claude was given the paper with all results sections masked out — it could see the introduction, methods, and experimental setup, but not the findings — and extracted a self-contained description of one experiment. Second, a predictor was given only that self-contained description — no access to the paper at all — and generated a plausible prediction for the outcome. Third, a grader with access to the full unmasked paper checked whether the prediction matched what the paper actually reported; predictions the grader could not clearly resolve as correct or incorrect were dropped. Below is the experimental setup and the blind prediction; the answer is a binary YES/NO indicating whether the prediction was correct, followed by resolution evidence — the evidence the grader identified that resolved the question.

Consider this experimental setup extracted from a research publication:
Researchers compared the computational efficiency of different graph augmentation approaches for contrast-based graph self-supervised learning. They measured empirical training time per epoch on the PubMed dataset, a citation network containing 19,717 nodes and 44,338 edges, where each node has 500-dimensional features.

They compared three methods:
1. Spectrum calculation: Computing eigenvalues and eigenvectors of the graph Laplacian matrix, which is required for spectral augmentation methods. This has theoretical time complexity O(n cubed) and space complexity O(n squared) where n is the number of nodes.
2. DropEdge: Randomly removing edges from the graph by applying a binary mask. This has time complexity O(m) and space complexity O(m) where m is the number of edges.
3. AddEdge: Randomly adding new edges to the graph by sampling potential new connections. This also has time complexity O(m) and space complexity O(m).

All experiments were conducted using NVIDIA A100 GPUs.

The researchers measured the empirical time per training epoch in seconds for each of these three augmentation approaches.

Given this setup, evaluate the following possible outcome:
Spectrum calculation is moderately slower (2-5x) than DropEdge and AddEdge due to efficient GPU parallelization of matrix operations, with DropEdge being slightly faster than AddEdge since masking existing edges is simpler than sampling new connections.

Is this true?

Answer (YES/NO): NO